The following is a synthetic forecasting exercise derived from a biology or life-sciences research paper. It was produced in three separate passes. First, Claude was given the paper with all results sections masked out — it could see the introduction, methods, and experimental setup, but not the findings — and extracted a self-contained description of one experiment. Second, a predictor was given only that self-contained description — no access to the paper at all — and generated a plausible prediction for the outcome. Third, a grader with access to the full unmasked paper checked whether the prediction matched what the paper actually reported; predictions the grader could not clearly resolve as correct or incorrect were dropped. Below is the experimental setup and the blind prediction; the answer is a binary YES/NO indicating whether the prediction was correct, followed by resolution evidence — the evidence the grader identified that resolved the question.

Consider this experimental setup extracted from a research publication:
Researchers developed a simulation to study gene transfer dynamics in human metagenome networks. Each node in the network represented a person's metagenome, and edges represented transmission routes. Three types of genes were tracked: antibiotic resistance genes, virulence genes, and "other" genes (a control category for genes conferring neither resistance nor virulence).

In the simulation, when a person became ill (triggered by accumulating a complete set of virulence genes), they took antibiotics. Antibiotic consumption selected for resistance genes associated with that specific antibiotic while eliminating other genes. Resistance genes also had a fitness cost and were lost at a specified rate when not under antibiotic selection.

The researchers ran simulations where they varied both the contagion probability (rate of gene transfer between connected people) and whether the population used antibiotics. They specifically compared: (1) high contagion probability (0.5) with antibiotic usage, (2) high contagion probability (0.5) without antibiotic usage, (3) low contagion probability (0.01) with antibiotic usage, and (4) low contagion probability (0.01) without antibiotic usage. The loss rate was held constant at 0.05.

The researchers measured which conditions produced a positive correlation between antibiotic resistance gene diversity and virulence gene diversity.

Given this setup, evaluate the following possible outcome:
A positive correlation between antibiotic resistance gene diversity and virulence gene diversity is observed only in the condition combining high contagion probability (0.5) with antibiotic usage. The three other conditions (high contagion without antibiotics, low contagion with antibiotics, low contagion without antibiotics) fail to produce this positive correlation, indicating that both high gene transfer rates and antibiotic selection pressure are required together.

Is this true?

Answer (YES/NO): NO